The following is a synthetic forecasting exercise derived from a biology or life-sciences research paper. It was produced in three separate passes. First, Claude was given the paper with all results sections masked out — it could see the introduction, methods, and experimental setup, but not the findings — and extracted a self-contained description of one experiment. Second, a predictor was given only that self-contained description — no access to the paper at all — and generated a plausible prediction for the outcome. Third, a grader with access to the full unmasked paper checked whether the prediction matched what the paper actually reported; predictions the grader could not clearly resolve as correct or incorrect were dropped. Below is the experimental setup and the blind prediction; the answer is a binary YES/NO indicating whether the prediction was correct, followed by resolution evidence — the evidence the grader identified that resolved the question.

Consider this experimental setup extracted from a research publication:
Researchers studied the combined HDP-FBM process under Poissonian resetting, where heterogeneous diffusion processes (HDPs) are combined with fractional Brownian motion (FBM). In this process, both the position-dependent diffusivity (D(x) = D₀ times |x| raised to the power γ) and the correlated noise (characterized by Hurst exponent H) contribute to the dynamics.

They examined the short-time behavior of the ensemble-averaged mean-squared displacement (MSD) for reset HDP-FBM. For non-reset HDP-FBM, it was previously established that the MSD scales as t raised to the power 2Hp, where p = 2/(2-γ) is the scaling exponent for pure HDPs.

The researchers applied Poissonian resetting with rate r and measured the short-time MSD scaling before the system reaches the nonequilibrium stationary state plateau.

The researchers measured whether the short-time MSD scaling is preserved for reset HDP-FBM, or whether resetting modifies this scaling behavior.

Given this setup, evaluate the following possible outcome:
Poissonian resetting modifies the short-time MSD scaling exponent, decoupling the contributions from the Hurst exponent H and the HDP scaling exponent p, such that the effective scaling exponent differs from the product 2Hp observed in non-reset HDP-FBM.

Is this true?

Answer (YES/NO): NO